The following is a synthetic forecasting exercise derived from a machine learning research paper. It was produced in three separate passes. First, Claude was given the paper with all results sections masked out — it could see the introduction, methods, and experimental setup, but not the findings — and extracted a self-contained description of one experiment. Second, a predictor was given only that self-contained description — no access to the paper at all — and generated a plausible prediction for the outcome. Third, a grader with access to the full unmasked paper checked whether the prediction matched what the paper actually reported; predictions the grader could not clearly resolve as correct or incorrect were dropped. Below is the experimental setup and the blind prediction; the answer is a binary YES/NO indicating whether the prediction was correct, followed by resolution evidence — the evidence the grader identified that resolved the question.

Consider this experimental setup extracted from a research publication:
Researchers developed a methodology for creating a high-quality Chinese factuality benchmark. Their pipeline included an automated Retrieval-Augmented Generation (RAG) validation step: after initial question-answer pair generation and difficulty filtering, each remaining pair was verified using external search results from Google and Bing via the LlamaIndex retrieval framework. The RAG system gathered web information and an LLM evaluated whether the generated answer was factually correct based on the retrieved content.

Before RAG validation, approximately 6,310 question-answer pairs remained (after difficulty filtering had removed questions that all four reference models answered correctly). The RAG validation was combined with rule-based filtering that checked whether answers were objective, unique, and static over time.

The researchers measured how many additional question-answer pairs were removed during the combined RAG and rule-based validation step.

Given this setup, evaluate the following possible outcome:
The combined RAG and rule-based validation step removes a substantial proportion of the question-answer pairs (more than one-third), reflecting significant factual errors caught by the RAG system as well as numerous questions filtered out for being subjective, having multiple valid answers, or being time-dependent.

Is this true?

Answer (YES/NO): YES